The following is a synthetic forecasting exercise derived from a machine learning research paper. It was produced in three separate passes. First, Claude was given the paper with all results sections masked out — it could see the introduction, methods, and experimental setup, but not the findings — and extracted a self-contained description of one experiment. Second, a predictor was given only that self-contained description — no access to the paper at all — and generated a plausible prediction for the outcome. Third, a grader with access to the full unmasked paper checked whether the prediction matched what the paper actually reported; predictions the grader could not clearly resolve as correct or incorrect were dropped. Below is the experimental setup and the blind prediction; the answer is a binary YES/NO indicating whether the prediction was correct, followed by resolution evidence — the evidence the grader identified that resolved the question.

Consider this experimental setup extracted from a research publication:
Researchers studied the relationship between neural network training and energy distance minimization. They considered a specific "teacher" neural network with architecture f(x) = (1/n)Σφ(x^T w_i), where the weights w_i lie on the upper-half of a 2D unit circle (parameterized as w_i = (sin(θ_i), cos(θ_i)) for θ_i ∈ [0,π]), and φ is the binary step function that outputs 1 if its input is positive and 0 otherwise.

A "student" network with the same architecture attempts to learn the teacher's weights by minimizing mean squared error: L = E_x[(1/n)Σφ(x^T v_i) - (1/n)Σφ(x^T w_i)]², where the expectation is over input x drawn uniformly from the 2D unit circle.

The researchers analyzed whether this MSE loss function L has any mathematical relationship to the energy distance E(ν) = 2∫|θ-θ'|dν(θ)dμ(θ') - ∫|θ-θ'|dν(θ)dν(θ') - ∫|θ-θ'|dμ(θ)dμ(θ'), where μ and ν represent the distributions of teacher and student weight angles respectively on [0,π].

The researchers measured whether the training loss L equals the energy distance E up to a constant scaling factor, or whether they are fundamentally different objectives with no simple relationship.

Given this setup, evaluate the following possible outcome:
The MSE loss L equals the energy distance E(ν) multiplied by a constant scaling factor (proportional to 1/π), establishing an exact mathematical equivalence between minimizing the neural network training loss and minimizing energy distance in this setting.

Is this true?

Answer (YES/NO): YES